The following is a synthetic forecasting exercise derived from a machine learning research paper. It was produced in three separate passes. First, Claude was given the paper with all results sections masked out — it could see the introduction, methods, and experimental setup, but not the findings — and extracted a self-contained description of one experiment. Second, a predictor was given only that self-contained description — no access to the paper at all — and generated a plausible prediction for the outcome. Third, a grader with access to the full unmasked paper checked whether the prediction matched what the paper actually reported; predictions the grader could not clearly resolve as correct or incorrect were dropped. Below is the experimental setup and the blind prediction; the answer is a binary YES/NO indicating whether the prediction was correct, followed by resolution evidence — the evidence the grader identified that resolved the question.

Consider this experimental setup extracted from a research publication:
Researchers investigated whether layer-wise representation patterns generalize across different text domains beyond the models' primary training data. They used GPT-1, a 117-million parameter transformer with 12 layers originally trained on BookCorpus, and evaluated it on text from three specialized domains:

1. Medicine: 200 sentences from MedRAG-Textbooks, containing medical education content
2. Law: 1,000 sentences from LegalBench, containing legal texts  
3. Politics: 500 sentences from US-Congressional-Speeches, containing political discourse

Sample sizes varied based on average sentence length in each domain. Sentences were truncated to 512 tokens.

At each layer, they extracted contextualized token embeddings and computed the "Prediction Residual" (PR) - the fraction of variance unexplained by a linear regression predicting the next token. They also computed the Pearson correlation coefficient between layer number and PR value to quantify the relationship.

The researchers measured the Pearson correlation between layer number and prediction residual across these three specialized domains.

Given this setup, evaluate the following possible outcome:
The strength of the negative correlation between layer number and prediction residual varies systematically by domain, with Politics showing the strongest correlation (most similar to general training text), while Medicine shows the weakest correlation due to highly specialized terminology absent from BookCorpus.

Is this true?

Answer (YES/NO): YES